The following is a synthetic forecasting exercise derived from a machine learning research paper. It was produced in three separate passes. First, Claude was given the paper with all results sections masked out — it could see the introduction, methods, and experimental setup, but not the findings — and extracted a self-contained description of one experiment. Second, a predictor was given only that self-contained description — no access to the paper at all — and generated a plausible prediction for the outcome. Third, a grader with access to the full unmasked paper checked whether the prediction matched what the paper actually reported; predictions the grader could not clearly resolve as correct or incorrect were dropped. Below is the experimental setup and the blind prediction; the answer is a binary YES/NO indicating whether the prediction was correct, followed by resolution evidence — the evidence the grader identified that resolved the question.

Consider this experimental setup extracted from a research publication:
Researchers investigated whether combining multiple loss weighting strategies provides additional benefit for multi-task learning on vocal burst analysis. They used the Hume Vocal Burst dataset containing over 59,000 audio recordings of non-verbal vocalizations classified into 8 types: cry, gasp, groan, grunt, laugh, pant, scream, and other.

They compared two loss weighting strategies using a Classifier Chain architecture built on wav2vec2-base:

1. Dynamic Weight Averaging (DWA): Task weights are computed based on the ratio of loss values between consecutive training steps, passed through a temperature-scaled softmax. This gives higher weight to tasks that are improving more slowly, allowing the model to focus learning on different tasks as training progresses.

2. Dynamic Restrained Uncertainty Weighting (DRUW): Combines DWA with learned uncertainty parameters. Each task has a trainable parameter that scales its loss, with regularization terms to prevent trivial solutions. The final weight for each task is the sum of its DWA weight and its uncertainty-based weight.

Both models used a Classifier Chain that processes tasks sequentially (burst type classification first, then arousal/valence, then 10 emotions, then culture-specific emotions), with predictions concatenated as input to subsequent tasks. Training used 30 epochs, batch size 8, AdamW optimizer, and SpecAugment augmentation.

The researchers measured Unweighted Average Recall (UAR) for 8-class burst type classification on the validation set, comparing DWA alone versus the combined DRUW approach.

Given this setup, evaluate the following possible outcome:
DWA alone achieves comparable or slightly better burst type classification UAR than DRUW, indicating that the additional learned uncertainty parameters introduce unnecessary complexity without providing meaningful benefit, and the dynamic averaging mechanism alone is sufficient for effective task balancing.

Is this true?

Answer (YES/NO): YES